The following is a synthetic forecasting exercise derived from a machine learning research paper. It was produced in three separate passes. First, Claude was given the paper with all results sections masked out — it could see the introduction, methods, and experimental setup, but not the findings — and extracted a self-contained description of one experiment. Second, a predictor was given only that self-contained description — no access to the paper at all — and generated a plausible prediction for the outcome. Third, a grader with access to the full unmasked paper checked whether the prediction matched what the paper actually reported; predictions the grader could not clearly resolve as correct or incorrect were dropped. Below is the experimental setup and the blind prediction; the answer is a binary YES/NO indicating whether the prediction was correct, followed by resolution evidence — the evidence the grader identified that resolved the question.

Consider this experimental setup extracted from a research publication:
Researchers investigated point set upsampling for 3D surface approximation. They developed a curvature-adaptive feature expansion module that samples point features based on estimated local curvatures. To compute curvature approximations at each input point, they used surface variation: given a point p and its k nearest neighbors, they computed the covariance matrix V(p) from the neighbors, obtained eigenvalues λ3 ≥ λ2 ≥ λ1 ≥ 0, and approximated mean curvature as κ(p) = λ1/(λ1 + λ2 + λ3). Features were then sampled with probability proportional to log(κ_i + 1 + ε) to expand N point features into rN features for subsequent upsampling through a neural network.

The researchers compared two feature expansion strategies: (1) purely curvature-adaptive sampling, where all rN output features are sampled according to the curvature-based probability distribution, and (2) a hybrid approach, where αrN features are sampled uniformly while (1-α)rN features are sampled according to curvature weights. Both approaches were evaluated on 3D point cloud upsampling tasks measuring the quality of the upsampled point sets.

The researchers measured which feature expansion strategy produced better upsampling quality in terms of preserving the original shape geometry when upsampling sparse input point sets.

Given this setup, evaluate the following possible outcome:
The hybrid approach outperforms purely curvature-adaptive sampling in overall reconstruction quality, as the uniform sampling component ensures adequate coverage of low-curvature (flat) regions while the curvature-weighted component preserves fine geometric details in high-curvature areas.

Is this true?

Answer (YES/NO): YES